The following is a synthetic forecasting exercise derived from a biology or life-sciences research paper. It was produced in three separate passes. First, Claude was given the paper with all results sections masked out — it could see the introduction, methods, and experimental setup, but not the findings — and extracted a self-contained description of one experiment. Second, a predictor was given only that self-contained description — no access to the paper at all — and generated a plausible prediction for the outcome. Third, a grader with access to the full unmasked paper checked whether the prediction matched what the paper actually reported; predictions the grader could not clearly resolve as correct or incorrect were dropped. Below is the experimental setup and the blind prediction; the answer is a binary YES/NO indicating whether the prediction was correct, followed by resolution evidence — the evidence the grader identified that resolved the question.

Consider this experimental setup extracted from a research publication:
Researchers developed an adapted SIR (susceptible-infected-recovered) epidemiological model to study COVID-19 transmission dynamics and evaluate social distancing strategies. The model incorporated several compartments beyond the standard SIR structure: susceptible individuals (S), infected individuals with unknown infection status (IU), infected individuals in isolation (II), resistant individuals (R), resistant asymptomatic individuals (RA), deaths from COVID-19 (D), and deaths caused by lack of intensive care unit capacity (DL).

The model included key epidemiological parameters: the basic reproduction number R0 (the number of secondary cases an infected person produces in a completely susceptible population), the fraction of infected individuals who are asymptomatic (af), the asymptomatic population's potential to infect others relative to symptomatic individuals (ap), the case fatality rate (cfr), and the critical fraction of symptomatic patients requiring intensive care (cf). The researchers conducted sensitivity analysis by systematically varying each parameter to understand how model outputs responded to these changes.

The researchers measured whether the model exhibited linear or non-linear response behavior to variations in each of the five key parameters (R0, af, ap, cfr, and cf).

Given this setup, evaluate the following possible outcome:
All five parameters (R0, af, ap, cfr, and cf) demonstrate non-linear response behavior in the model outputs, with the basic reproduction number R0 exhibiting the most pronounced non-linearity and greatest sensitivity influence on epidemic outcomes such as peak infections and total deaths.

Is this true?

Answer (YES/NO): NO